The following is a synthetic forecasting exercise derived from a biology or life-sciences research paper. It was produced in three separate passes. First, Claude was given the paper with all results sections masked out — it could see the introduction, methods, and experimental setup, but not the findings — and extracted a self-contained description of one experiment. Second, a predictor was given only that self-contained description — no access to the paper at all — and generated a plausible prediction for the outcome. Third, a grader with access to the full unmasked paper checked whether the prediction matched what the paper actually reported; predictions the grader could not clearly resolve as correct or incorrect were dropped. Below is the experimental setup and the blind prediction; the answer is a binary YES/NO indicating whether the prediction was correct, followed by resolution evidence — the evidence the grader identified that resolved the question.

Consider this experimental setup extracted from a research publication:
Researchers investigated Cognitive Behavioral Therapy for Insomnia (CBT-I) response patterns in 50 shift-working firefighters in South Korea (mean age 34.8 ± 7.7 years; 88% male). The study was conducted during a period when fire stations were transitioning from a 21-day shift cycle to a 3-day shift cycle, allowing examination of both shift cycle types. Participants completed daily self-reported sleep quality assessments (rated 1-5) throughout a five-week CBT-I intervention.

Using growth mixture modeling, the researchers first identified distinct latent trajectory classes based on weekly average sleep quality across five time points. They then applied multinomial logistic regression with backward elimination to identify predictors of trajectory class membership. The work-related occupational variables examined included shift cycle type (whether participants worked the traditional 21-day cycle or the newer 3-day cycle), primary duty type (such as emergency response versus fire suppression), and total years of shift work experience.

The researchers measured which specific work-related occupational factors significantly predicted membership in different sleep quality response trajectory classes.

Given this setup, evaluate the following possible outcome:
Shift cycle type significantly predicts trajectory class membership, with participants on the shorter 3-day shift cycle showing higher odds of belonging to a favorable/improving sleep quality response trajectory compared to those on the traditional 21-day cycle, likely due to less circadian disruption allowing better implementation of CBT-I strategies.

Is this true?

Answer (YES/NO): YES